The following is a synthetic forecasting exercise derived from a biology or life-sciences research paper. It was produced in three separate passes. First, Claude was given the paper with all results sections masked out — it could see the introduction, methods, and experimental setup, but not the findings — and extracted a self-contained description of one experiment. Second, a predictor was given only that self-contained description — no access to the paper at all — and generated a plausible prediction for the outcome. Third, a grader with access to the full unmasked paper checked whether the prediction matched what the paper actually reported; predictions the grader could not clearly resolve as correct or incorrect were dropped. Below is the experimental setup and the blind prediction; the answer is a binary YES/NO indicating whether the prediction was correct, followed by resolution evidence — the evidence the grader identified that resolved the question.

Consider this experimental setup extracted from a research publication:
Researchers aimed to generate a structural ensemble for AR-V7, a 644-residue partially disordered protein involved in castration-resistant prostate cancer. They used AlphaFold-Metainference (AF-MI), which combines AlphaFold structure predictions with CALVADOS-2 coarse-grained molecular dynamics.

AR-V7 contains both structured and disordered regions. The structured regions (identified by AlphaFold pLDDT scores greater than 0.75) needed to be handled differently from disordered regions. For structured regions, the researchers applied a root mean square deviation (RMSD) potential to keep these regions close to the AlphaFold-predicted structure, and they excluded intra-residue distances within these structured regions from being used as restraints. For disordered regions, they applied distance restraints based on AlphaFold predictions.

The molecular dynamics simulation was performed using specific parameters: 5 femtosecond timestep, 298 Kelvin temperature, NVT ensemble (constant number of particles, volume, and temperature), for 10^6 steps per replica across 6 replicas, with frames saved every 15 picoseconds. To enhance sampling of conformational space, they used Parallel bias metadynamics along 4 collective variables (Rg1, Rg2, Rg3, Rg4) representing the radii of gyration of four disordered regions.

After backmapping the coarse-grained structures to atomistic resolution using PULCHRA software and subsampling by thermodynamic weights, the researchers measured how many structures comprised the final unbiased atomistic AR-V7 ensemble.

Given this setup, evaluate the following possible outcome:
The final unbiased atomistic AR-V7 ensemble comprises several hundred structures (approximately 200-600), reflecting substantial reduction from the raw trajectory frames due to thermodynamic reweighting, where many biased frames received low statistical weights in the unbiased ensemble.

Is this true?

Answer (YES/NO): YES